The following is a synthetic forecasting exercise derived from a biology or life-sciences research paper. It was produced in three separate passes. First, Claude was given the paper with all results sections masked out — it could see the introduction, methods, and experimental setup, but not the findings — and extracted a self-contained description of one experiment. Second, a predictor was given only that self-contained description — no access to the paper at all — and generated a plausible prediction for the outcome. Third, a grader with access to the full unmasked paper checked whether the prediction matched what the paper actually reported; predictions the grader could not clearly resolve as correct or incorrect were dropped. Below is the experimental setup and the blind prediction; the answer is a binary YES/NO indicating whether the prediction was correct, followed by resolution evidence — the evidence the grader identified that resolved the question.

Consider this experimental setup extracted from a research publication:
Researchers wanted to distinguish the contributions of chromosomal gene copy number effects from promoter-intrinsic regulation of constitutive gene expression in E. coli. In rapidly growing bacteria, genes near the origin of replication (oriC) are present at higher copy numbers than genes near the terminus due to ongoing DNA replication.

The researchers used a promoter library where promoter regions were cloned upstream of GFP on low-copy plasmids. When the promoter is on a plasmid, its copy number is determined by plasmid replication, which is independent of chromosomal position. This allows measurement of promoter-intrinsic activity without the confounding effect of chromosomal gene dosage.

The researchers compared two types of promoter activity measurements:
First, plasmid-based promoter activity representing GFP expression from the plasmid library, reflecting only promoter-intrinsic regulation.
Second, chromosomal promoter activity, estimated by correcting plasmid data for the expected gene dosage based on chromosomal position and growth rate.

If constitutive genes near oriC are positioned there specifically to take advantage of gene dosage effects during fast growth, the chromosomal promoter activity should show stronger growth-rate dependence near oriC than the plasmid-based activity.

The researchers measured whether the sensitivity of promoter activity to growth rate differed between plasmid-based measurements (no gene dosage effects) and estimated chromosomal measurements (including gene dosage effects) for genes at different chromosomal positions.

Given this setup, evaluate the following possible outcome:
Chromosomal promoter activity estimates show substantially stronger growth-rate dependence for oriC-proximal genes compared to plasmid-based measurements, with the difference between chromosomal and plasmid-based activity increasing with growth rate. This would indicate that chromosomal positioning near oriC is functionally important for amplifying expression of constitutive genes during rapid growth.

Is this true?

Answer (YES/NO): YES